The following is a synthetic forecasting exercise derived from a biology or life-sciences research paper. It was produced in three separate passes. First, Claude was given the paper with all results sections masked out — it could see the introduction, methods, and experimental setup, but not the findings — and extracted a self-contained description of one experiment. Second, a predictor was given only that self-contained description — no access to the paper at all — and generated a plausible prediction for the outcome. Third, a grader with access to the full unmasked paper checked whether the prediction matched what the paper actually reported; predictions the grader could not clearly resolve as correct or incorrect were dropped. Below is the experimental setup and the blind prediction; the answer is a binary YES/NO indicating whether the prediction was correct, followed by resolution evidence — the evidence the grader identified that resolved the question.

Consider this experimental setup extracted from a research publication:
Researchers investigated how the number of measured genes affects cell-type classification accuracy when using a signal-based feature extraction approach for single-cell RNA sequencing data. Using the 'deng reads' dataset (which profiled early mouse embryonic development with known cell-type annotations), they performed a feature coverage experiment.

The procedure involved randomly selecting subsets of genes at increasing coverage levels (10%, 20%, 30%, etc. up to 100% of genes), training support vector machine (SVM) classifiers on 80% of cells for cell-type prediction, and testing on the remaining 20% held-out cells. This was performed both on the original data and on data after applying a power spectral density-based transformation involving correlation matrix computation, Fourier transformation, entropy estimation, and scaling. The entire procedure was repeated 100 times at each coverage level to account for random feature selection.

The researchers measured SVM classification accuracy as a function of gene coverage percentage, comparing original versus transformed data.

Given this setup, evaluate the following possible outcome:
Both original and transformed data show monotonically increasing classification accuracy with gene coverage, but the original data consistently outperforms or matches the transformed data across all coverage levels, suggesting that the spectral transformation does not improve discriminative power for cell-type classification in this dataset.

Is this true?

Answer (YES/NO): NO